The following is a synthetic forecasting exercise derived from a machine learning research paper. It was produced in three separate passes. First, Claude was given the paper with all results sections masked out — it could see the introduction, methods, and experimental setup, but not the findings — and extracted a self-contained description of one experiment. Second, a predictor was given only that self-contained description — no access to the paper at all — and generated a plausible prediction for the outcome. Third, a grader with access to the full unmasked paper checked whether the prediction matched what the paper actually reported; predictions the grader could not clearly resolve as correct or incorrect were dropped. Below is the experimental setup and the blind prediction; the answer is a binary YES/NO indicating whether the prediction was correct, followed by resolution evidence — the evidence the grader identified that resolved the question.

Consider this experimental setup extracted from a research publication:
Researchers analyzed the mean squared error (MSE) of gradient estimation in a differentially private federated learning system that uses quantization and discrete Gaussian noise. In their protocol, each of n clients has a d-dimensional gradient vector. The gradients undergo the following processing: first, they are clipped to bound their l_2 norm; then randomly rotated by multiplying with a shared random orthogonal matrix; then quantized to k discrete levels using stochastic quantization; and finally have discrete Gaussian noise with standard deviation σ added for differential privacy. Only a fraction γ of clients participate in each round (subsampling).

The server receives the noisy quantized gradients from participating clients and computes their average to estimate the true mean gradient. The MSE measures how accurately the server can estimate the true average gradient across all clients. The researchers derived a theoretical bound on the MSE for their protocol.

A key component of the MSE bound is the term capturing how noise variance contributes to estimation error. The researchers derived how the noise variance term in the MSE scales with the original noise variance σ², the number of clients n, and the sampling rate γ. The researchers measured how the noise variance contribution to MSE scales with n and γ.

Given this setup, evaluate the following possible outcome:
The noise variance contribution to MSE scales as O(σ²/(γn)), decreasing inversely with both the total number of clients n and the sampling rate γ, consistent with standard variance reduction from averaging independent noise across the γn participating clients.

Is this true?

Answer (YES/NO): NO